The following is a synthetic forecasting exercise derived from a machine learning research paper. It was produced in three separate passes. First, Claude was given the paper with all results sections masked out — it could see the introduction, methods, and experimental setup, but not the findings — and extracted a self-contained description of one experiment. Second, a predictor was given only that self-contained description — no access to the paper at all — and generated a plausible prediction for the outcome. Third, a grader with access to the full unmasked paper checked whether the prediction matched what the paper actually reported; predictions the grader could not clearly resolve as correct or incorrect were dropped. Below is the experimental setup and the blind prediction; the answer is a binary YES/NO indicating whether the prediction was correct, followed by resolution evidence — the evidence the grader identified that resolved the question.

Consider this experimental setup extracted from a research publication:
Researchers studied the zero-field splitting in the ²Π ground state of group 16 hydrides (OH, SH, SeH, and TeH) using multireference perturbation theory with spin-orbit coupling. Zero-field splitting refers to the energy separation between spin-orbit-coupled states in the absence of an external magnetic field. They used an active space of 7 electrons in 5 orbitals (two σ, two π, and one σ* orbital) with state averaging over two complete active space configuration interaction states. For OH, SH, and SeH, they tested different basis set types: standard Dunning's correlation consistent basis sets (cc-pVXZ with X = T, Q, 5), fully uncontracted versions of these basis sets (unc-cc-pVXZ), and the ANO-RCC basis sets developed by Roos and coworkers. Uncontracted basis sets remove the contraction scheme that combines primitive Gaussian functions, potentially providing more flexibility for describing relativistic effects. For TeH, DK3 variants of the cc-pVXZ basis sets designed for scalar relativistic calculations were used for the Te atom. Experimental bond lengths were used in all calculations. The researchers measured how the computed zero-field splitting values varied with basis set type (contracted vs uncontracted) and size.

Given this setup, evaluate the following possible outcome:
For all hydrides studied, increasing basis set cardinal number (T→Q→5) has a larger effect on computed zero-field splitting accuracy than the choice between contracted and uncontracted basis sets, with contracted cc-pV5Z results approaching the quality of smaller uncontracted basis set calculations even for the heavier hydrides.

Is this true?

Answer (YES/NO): NO